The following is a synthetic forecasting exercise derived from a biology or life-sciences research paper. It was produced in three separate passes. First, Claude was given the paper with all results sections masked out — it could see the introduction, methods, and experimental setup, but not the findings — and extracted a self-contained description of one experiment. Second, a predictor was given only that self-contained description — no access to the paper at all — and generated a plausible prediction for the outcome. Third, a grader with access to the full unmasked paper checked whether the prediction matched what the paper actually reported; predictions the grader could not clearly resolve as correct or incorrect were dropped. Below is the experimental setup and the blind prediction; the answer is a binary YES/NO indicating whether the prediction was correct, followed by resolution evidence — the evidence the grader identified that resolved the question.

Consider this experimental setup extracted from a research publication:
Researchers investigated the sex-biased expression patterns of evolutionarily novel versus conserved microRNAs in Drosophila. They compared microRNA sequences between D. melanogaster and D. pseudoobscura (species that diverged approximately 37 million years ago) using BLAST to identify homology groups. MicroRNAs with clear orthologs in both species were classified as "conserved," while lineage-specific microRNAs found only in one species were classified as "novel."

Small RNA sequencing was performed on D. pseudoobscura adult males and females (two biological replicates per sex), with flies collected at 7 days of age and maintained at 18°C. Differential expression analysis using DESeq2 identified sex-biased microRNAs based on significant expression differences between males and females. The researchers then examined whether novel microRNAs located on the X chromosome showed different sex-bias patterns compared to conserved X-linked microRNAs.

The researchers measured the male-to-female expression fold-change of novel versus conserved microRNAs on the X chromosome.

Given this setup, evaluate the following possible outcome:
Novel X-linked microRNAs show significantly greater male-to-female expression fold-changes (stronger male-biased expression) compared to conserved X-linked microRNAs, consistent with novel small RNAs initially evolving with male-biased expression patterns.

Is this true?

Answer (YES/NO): YES